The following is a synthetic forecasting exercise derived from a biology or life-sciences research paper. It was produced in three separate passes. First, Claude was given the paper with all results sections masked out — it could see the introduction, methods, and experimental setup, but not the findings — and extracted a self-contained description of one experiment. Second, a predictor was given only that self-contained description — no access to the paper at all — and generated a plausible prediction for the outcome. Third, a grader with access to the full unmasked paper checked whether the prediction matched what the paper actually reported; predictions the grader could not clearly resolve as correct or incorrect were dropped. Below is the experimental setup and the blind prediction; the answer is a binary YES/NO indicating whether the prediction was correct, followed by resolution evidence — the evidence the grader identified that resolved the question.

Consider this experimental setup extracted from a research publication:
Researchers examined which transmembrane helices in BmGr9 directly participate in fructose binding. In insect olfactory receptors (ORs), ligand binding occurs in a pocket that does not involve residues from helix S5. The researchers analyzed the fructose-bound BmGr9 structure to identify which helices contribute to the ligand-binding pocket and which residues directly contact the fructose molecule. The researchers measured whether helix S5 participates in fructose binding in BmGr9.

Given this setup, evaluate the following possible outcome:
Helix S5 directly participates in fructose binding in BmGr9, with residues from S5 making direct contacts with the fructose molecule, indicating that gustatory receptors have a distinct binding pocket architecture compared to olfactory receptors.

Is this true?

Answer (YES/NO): YES